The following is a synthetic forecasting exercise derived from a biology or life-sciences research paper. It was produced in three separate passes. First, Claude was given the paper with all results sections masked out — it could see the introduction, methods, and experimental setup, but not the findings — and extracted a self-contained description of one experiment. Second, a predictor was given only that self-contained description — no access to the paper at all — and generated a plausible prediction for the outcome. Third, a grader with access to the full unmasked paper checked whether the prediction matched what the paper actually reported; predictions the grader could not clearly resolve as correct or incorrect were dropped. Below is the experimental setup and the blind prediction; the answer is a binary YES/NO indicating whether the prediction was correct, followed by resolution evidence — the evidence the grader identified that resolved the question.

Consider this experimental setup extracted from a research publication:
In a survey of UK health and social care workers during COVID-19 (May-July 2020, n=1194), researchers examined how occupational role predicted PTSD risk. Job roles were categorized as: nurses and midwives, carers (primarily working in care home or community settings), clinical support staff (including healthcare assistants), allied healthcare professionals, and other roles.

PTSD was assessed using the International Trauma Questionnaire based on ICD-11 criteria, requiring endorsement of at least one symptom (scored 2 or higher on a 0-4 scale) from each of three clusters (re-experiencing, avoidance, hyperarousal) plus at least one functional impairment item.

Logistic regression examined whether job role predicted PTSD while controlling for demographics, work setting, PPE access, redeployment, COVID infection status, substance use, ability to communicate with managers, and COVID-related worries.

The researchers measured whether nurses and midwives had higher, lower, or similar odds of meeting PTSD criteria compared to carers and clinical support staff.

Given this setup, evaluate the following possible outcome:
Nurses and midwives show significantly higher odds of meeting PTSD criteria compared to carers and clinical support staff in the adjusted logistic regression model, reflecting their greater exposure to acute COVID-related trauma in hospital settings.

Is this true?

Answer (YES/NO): YES